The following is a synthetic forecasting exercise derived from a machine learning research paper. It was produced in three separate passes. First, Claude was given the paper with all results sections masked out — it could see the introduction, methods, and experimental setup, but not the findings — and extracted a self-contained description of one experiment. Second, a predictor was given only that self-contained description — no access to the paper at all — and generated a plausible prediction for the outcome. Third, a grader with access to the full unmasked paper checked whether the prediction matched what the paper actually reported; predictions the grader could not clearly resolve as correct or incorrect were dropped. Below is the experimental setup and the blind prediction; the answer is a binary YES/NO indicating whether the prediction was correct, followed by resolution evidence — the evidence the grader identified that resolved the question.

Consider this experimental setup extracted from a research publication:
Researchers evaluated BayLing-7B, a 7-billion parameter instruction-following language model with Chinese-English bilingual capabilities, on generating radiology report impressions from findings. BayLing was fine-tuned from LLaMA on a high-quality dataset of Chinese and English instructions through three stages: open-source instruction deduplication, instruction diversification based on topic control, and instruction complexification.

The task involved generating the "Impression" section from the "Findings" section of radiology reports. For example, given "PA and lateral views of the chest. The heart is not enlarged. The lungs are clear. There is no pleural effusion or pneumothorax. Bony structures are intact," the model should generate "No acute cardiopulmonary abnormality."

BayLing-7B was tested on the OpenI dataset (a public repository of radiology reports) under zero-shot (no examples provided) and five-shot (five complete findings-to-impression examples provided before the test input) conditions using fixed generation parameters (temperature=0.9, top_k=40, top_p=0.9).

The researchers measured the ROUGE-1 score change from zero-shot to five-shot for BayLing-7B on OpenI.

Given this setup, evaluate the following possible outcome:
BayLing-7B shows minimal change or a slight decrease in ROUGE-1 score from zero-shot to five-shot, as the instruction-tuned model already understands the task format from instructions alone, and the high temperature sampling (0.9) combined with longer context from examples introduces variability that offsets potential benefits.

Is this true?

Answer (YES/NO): NO